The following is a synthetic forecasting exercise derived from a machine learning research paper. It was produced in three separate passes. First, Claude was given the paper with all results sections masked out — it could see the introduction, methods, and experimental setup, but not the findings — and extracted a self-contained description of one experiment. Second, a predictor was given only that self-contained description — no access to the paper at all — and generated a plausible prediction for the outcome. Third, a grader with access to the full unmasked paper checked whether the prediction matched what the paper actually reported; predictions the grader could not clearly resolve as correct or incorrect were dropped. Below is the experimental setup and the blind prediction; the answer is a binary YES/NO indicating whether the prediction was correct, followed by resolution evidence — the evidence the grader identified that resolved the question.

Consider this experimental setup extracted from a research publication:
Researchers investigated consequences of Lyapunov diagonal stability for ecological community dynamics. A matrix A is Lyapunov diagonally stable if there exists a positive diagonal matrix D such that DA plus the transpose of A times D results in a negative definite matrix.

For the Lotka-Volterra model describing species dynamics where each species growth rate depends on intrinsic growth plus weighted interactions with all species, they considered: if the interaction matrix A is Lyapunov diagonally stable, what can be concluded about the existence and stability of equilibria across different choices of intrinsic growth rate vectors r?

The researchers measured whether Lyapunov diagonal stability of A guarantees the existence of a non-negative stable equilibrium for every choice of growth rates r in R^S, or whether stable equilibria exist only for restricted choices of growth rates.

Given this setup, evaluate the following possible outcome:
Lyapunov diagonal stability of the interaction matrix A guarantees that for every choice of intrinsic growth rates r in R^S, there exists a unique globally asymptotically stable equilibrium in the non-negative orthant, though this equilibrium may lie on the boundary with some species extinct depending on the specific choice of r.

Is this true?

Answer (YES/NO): YES